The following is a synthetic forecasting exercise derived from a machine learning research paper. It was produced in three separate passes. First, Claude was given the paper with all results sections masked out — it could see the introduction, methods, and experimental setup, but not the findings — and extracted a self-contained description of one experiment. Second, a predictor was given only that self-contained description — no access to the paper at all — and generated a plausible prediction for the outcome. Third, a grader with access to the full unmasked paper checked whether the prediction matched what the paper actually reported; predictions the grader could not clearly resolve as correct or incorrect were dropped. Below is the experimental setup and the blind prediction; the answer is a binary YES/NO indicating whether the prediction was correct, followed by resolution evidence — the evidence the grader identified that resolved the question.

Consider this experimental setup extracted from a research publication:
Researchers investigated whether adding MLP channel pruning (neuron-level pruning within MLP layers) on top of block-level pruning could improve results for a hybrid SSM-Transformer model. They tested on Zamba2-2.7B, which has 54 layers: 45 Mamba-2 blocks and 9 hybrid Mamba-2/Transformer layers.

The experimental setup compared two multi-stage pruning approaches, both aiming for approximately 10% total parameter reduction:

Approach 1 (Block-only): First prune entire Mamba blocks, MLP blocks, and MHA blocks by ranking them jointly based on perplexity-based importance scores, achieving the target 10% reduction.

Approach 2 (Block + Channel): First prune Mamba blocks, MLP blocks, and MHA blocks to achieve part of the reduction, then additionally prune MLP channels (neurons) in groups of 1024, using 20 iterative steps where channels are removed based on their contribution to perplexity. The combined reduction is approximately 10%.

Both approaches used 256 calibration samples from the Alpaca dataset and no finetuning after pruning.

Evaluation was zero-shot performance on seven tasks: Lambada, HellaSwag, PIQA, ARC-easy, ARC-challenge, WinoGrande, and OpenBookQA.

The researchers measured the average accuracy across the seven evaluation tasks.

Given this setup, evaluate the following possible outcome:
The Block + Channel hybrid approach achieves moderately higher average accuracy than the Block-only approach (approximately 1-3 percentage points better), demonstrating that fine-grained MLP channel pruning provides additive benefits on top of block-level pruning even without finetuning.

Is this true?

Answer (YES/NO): YES